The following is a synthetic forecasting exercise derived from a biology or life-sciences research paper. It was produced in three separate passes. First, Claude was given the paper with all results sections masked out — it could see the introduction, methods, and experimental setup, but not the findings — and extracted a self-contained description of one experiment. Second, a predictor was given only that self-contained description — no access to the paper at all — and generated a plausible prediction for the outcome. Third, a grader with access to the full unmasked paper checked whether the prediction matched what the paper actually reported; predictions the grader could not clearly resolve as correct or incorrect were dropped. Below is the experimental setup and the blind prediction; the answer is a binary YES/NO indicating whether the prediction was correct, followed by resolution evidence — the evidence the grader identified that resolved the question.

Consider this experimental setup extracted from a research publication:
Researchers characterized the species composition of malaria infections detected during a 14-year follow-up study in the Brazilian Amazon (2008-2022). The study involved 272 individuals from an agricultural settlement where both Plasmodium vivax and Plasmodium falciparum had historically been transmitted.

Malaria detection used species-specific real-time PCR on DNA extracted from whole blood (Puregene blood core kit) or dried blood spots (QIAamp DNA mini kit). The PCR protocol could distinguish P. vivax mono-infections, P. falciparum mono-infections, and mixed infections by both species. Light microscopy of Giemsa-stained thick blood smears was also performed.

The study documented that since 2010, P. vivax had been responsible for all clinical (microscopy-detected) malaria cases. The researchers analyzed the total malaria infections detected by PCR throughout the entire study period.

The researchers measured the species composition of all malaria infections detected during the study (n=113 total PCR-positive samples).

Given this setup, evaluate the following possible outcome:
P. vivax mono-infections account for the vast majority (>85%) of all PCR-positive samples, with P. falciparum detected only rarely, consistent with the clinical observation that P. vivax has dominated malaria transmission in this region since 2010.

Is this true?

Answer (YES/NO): NO